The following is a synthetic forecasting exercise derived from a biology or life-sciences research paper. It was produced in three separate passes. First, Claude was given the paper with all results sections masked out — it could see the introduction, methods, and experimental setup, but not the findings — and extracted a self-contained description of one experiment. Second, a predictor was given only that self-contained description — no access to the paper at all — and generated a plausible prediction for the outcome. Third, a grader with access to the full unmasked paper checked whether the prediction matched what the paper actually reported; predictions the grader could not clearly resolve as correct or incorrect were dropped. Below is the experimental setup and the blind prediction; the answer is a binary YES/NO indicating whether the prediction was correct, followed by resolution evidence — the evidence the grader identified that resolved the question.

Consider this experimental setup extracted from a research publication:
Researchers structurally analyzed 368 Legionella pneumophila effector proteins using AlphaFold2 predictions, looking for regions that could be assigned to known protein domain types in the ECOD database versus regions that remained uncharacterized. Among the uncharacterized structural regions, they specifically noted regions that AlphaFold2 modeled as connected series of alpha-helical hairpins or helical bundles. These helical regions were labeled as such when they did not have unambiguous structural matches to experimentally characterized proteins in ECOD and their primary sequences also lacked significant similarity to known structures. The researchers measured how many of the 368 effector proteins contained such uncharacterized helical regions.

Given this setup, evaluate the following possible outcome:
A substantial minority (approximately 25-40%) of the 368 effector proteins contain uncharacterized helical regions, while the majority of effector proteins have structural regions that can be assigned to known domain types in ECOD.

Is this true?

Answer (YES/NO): YES